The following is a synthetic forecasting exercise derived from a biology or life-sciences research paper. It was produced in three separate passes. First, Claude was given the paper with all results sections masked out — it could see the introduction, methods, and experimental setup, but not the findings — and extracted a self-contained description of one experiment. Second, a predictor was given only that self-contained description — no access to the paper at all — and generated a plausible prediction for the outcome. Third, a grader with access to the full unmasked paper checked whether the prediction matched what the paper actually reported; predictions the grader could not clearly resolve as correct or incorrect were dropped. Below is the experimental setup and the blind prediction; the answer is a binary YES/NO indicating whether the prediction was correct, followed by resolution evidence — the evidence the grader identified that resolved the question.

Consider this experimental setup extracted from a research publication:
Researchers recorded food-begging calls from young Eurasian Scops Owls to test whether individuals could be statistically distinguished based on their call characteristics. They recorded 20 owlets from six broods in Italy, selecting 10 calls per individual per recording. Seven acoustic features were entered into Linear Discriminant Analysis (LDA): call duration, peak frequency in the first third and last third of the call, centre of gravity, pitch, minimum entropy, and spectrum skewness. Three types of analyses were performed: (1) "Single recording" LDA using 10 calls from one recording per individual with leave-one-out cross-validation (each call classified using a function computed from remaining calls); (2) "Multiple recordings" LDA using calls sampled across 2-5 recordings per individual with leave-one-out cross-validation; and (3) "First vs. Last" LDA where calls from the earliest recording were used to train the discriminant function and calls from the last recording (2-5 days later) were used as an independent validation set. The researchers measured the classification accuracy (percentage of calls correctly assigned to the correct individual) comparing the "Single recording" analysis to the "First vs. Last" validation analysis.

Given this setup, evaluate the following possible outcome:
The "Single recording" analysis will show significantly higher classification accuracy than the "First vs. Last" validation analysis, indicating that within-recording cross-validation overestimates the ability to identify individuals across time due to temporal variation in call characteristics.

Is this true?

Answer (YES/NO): NO